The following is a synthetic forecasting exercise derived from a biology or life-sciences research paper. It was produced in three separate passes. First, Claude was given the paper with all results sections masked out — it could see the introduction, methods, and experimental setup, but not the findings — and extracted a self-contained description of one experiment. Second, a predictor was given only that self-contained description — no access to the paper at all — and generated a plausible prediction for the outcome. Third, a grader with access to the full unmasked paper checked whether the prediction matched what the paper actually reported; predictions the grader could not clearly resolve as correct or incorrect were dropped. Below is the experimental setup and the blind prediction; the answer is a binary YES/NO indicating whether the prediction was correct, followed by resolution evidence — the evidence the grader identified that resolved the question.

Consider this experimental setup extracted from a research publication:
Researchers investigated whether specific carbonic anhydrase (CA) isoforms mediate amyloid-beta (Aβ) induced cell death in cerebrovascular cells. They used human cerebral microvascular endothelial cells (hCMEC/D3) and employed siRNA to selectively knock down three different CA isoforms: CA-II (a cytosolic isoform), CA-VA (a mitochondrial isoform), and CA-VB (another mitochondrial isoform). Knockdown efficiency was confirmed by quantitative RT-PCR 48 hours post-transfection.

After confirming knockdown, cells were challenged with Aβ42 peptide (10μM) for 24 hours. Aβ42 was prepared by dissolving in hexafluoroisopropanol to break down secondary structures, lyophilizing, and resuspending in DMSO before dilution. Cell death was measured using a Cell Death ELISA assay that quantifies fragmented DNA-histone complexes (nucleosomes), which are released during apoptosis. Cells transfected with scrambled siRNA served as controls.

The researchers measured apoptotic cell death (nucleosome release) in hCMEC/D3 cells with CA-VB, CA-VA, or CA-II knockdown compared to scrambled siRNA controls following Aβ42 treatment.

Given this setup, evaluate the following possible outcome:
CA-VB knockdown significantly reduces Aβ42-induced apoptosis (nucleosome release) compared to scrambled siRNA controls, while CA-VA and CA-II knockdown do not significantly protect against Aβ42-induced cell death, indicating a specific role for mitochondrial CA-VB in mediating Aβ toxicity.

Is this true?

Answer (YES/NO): YES